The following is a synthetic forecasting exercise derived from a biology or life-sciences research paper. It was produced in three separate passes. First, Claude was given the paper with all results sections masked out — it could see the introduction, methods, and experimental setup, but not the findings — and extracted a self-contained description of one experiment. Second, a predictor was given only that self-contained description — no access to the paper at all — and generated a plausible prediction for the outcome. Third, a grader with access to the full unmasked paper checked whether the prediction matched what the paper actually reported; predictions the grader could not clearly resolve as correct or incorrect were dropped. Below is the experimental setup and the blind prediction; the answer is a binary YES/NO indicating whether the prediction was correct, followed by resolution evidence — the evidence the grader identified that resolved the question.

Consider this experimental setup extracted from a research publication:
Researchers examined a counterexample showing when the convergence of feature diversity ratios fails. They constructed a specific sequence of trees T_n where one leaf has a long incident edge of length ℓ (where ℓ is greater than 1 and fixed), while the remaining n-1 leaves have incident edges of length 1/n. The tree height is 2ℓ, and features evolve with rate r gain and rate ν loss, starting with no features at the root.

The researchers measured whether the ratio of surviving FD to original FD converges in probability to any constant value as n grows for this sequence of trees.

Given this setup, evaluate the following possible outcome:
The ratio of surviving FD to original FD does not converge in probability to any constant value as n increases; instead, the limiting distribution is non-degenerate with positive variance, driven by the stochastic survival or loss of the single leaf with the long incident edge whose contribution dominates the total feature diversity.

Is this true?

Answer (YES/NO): YES